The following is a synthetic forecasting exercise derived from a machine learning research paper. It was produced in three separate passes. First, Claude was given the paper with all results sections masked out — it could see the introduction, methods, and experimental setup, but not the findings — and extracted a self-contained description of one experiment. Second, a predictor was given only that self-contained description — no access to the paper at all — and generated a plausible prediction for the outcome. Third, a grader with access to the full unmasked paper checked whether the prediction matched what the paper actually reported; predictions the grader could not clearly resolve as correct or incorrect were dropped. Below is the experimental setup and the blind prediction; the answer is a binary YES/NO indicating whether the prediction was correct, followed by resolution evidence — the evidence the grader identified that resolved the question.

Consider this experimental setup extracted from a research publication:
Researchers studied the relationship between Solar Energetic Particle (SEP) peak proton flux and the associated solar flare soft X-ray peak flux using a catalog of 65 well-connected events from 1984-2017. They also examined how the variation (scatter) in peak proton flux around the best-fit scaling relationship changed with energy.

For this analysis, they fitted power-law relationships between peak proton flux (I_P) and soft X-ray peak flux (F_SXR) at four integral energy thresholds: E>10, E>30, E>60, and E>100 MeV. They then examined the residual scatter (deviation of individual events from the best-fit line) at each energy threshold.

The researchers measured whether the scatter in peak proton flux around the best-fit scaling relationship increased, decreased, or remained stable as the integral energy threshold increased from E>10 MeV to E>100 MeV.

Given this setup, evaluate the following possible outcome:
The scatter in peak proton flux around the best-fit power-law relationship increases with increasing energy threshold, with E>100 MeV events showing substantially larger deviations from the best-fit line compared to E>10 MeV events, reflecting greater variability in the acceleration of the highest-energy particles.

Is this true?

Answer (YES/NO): NO